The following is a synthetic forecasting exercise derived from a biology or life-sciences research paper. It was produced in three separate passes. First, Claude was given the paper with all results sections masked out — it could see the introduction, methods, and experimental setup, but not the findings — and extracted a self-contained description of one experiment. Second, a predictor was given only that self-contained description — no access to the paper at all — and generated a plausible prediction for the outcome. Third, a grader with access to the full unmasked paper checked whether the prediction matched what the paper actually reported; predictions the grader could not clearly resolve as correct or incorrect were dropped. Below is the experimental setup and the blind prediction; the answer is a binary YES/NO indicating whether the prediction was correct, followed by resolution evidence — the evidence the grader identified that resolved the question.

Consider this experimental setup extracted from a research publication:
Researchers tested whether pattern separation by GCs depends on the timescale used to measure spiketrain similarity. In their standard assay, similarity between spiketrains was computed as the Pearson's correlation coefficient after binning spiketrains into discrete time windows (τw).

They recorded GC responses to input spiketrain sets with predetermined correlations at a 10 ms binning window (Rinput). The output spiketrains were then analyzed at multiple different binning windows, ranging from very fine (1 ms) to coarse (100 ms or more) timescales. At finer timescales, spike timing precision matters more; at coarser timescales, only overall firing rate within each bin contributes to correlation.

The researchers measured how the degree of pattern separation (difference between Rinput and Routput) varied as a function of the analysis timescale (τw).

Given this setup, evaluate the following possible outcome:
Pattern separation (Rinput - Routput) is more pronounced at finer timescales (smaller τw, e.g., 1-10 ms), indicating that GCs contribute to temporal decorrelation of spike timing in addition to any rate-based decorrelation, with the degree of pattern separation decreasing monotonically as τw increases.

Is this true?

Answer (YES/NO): YES